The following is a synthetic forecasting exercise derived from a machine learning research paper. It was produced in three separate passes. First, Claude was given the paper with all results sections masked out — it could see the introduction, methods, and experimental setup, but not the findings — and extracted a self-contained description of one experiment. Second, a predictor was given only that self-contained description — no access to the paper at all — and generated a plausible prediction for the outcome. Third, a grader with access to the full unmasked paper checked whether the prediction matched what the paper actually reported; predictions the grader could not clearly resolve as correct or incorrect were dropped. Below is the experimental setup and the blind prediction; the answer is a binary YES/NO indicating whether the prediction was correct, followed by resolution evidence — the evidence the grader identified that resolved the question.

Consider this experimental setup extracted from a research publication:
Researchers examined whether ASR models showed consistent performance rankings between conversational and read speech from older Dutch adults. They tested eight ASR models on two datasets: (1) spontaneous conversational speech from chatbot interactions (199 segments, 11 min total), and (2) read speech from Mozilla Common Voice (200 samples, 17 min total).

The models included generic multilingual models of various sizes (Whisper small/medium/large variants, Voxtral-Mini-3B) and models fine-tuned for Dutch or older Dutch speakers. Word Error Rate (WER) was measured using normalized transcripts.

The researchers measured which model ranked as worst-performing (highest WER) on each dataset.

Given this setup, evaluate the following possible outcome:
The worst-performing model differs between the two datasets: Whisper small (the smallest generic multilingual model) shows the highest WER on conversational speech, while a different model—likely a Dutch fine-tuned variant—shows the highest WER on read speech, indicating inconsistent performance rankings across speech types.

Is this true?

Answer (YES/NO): NO